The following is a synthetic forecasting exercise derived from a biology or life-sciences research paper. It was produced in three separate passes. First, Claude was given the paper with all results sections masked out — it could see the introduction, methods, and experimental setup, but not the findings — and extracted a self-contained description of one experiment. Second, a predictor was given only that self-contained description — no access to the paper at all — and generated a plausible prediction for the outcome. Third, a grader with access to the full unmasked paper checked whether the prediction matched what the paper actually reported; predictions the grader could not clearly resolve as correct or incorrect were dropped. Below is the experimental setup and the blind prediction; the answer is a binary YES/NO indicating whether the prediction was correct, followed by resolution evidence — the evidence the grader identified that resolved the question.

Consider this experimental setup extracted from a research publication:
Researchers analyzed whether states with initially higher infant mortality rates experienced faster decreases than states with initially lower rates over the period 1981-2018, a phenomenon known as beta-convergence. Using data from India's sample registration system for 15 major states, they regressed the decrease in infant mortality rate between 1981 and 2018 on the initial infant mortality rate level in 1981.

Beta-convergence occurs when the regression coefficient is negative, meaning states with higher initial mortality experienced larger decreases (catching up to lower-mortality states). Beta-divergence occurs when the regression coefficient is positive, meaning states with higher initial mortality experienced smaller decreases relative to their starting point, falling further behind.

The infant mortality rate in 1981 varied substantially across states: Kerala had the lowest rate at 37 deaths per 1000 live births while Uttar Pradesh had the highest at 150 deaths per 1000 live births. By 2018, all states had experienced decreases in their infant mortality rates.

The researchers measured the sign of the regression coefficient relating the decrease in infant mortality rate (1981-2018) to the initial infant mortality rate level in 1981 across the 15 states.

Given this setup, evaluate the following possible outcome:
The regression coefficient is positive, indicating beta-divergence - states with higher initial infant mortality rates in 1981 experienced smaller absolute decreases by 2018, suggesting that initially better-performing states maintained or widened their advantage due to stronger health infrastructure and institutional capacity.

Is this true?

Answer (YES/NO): YES